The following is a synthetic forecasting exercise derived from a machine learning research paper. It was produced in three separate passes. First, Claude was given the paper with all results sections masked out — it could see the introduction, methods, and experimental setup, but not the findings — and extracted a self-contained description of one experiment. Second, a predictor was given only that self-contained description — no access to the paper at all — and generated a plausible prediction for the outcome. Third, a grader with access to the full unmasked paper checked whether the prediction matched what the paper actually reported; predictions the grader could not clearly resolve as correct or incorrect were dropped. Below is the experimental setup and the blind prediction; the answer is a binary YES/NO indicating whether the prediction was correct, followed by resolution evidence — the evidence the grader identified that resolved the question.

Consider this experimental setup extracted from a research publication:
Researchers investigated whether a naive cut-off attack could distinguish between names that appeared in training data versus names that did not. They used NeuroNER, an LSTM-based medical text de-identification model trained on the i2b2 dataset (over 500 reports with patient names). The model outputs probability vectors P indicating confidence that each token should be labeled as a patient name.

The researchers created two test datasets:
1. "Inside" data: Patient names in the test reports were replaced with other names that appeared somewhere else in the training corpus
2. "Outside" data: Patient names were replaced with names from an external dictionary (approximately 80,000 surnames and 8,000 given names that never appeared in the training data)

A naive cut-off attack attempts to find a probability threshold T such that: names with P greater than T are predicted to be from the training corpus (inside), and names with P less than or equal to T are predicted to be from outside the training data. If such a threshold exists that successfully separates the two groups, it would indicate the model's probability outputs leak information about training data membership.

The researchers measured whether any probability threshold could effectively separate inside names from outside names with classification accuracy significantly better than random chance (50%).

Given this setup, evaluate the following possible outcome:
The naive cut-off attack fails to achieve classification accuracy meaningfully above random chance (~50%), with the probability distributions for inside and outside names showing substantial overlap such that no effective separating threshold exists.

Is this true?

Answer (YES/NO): YES